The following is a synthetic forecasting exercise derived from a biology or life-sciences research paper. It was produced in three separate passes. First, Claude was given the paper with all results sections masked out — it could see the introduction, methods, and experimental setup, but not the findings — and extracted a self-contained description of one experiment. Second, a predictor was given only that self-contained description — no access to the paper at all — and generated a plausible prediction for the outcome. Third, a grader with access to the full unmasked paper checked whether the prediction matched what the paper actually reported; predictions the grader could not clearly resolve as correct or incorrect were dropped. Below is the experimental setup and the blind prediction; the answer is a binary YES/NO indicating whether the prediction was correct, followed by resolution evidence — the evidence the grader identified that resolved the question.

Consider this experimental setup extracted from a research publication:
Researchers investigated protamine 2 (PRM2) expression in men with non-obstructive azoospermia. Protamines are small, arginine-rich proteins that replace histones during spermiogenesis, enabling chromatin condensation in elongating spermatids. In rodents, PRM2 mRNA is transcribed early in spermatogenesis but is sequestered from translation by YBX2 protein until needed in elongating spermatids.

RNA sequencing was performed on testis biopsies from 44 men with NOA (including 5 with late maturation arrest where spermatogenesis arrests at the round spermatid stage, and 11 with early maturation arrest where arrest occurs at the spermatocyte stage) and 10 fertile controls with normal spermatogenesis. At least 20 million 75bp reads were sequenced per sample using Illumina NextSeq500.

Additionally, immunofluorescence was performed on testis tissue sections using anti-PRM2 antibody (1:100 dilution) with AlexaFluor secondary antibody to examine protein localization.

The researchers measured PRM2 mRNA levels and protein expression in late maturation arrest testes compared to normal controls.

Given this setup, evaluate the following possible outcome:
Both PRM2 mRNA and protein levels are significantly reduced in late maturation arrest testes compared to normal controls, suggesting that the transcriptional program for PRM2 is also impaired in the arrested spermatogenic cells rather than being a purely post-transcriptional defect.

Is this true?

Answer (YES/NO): NO